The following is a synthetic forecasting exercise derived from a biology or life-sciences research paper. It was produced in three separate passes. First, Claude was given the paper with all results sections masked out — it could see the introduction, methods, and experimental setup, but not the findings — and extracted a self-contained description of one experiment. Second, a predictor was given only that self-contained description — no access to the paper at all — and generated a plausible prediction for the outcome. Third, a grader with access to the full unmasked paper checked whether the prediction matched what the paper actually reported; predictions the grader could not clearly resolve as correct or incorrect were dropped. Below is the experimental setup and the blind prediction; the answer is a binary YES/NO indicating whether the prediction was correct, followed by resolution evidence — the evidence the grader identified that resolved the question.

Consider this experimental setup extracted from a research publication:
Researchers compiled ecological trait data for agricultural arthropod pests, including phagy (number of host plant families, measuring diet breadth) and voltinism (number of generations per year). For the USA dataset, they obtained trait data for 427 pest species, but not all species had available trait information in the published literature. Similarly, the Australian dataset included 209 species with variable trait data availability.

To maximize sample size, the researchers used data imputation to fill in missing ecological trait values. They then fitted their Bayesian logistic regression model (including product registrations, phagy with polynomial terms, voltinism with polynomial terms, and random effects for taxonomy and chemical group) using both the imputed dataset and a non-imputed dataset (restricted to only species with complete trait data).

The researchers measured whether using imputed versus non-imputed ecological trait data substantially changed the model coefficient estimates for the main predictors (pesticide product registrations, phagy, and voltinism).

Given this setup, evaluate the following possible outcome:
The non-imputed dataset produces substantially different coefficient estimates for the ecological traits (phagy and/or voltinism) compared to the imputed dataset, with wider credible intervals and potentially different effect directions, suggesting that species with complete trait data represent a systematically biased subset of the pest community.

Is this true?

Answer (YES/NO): NO